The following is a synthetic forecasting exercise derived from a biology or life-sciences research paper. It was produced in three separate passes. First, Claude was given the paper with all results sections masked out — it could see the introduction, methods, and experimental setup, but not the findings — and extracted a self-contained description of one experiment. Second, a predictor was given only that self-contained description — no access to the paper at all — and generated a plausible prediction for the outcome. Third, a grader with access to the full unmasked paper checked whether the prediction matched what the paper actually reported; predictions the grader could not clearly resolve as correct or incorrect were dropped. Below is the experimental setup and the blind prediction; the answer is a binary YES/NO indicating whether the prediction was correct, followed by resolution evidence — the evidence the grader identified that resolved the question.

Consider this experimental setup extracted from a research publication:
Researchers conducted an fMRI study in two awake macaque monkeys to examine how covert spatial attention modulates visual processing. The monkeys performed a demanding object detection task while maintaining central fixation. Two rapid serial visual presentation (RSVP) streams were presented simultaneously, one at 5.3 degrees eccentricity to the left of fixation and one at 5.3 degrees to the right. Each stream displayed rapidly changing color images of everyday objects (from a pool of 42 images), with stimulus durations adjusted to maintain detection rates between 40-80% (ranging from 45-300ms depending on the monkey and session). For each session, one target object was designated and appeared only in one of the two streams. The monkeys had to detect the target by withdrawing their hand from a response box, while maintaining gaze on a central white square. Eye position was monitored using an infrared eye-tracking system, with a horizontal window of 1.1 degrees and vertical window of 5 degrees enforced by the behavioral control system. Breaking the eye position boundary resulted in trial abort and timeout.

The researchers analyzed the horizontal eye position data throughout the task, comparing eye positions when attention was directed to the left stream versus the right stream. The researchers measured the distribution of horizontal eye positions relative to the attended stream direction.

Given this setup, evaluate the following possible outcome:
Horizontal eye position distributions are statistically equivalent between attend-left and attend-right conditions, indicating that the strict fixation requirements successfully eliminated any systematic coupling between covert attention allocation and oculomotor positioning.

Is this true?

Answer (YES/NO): NO